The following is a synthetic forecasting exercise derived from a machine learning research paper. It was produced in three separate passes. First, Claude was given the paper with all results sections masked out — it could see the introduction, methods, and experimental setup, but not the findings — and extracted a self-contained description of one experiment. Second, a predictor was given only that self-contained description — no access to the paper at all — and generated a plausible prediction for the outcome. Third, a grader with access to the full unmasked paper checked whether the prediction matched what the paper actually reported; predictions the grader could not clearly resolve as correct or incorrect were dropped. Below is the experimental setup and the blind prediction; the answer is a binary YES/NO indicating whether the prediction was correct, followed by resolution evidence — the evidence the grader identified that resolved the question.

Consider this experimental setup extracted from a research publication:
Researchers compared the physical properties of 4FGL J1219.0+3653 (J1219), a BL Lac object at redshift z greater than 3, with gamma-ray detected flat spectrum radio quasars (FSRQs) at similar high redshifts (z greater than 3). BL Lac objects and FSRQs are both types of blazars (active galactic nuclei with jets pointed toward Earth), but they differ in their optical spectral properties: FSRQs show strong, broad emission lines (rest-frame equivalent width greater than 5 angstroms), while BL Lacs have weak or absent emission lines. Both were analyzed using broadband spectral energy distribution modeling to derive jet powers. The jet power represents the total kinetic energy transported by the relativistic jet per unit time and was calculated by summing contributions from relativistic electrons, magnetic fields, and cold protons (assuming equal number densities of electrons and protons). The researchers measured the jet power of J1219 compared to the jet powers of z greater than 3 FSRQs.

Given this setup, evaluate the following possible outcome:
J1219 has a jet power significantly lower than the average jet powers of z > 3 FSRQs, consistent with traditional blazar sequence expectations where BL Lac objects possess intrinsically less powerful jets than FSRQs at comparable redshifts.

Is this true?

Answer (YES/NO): YES